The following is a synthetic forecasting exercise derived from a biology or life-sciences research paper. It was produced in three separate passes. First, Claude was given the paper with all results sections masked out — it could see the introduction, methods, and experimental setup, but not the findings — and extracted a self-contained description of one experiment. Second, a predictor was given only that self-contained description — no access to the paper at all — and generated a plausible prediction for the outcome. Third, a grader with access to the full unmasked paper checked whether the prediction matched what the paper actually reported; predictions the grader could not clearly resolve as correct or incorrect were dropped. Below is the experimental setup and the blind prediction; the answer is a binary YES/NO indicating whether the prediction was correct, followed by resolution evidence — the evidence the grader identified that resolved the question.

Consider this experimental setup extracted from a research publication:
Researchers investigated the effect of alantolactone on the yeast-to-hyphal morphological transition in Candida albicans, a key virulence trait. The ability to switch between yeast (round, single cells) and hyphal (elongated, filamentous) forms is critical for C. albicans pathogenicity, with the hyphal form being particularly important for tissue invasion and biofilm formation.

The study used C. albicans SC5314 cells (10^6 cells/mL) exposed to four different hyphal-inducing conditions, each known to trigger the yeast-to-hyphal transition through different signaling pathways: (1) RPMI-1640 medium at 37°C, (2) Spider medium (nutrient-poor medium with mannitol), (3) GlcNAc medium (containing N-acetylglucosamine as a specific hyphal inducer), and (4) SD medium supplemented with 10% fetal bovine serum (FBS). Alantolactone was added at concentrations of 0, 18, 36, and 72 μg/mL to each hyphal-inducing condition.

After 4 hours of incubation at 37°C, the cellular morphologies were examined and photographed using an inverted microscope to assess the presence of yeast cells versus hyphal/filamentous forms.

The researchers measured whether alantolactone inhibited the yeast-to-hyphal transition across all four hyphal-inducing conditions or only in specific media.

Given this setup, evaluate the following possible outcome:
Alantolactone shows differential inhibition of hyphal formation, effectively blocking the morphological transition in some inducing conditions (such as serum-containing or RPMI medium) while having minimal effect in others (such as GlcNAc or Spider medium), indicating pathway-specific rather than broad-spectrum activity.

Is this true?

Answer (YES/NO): NO